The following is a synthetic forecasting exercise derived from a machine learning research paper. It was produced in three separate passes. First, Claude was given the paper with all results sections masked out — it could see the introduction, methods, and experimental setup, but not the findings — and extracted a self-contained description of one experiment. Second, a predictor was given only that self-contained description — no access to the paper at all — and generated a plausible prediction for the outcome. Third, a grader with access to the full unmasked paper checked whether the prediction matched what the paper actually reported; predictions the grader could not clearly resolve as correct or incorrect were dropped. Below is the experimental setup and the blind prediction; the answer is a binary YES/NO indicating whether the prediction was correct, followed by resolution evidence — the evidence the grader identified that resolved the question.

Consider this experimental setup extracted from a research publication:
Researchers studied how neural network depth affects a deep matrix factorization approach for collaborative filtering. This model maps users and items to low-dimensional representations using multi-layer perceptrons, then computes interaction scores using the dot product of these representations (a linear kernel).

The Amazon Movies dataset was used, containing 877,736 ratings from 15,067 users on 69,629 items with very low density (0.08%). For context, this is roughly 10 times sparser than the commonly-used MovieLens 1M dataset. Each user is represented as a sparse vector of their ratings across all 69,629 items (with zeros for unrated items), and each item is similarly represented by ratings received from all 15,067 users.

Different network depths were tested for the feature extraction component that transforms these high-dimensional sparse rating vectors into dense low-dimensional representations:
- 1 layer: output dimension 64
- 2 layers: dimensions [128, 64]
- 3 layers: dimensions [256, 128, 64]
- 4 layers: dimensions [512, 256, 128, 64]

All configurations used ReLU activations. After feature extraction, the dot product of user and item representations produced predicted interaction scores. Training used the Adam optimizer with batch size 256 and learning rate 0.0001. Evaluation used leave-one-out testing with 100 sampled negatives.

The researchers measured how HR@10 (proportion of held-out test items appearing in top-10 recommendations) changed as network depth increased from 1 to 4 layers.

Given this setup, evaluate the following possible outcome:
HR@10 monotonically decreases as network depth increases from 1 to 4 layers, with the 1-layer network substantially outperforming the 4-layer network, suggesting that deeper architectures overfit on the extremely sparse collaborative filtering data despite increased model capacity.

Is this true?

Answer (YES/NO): NO